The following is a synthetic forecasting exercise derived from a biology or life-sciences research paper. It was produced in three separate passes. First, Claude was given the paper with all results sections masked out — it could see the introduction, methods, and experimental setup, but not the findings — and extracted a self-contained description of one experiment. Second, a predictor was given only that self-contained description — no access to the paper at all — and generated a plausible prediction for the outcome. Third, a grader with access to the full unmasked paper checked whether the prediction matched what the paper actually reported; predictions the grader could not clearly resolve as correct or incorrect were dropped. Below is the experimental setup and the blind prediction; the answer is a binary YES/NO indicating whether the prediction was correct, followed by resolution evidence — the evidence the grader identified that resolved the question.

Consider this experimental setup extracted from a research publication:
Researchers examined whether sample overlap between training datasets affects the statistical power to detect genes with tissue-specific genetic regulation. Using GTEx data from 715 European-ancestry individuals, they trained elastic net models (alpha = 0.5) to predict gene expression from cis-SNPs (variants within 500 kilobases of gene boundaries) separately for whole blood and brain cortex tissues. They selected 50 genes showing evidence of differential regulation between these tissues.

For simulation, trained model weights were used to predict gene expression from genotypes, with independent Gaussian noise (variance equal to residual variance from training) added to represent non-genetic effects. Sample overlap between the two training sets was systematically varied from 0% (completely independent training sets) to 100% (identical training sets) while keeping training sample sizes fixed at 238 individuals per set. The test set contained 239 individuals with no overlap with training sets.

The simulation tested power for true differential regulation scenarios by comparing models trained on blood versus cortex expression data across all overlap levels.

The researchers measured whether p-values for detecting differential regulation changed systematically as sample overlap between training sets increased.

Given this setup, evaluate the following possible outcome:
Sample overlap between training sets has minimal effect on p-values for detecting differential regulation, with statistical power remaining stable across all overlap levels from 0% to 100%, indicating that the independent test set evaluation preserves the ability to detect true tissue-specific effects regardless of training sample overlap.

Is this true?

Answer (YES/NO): YES